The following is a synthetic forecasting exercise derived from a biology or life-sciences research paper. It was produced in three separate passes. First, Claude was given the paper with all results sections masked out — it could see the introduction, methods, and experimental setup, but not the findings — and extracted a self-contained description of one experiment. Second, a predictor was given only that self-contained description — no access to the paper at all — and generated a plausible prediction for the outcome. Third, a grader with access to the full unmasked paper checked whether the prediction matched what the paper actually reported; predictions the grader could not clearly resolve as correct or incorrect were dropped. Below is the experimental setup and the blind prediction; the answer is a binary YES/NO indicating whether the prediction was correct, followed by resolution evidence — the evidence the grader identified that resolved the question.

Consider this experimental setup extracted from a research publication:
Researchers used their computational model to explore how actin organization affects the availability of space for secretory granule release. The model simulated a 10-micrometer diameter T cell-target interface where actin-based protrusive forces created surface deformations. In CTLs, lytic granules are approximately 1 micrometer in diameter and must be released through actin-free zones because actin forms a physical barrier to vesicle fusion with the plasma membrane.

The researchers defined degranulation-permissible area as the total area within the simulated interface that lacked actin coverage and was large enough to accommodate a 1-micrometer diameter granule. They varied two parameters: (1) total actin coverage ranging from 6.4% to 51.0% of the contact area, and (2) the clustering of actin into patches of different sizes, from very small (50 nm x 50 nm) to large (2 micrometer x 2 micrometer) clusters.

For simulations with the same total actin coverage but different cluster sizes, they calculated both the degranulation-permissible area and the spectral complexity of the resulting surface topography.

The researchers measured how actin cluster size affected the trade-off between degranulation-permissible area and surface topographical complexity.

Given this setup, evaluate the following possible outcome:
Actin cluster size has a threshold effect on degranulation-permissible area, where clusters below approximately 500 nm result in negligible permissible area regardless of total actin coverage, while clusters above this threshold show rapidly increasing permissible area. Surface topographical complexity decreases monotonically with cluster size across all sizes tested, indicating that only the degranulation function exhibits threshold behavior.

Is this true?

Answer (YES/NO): NO